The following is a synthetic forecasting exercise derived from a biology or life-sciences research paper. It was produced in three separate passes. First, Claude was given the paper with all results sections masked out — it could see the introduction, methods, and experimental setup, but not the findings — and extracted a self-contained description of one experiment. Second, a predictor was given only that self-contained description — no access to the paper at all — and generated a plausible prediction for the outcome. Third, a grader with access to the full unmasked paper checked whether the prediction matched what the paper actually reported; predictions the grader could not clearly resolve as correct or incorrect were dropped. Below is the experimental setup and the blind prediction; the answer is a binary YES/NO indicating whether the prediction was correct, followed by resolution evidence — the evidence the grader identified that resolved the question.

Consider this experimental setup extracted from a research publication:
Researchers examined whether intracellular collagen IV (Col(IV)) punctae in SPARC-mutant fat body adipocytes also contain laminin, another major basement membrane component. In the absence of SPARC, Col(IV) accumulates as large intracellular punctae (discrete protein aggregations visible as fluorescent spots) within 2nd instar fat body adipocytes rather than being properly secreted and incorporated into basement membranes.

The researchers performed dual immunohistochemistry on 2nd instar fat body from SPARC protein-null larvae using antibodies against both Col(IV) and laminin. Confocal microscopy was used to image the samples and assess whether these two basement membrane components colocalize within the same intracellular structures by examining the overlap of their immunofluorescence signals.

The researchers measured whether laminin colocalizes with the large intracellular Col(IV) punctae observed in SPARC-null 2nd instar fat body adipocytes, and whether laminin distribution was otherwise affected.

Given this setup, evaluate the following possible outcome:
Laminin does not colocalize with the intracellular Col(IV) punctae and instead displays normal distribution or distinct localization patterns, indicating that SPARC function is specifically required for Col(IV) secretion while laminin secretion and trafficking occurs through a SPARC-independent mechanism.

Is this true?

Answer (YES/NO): YES